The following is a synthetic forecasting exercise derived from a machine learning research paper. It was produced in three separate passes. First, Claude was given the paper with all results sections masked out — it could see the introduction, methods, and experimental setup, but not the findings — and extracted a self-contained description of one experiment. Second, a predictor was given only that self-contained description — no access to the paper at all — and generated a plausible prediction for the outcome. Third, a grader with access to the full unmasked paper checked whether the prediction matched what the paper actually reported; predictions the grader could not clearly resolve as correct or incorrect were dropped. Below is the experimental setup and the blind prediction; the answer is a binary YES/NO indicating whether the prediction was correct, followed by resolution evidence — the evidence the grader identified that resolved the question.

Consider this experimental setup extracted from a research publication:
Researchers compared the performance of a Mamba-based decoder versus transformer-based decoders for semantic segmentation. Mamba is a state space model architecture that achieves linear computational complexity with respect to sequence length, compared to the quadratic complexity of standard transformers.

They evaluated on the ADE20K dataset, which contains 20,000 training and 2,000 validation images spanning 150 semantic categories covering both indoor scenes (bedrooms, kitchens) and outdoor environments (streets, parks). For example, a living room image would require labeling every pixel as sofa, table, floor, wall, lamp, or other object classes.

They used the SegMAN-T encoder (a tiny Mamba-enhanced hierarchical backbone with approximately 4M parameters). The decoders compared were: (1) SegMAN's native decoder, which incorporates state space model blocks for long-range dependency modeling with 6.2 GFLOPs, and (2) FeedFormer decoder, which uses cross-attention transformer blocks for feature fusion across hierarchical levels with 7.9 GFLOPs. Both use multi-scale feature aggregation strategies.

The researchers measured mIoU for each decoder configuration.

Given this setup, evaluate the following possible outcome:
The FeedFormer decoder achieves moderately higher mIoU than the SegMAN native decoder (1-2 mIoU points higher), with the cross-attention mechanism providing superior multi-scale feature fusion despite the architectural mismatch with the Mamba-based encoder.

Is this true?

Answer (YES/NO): NO